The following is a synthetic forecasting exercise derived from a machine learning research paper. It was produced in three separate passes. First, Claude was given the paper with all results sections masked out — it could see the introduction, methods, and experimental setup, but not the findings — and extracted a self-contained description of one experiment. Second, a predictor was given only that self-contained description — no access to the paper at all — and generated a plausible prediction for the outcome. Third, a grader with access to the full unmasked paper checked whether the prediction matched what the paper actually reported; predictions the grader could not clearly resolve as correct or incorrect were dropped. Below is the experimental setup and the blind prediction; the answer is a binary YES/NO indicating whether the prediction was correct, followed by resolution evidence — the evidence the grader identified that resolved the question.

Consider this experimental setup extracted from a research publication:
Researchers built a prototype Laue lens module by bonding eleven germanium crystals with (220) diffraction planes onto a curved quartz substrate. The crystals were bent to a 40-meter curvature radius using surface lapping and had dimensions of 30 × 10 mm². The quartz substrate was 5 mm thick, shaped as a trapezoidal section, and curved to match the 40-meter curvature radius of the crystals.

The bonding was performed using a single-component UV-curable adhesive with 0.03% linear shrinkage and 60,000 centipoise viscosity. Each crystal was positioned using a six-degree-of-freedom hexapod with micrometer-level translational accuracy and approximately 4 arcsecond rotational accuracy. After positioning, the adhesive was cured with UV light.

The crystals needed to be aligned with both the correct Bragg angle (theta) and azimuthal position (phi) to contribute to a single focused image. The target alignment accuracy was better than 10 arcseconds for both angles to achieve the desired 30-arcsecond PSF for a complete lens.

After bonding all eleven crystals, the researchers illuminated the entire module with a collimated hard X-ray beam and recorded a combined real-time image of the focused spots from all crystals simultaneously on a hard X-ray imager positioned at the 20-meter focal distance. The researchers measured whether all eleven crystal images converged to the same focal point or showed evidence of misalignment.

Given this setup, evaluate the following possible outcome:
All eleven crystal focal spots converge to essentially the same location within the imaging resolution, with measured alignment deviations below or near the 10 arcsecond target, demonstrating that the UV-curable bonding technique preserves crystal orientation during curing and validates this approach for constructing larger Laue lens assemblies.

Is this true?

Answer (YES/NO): NO